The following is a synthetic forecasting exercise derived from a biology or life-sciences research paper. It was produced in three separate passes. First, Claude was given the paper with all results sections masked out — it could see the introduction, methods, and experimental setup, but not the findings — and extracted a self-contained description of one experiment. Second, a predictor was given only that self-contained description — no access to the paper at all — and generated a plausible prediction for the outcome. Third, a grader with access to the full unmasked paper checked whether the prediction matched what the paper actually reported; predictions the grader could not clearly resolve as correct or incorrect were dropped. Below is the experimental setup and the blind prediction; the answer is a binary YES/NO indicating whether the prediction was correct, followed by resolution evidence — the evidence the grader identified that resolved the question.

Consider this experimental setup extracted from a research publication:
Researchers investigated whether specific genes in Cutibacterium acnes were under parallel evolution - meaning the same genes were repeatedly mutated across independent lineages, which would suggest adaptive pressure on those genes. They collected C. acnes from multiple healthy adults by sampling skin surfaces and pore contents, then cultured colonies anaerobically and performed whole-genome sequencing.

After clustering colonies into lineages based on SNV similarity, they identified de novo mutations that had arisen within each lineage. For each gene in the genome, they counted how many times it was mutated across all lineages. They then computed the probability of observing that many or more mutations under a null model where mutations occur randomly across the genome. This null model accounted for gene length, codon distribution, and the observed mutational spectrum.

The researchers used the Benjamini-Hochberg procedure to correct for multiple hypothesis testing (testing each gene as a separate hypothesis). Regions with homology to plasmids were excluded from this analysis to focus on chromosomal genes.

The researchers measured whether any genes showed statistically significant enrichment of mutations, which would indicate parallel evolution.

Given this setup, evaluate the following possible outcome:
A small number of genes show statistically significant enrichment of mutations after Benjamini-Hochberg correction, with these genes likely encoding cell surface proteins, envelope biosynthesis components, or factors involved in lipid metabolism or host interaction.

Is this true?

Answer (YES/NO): NO